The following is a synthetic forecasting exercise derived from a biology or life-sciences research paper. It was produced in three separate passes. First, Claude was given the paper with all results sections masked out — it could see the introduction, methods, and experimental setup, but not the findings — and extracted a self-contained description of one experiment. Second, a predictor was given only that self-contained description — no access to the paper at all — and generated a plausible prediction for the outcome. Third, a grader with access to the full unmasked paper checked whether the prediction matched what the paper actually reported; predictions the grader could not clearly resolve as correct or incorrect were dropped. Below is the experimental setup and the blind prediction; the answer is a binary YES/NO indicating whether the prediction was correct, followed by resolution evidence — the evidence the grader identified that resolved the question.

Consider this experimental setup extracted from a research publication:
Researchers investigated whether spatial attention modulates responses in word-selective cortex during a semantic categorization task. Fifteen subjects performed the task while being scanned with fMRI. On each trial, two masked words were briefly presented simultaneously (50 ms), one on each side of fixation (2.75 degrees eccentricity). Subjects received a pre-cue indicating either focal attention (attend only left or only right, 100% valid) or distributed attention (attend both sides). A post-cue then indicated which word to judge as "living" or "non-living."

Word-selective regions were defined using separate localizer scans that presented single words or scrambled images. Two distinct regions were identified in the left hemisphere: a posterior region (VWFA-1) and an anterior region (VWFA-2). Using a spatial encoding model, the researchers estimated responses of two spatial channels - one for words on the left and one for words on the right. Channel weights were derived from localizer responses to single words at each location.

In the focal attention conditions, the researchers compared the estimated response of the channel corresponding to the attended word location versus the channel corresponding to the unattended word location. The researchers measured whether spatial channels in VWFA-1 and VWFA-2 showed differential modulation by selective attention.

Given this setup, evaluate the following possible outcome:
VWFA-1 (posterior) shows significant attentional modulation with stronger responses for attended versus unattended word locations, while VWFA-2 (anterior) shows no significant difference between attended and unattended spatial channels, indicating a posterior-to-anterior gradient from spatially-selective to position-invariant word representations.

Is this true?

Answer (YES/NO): YES